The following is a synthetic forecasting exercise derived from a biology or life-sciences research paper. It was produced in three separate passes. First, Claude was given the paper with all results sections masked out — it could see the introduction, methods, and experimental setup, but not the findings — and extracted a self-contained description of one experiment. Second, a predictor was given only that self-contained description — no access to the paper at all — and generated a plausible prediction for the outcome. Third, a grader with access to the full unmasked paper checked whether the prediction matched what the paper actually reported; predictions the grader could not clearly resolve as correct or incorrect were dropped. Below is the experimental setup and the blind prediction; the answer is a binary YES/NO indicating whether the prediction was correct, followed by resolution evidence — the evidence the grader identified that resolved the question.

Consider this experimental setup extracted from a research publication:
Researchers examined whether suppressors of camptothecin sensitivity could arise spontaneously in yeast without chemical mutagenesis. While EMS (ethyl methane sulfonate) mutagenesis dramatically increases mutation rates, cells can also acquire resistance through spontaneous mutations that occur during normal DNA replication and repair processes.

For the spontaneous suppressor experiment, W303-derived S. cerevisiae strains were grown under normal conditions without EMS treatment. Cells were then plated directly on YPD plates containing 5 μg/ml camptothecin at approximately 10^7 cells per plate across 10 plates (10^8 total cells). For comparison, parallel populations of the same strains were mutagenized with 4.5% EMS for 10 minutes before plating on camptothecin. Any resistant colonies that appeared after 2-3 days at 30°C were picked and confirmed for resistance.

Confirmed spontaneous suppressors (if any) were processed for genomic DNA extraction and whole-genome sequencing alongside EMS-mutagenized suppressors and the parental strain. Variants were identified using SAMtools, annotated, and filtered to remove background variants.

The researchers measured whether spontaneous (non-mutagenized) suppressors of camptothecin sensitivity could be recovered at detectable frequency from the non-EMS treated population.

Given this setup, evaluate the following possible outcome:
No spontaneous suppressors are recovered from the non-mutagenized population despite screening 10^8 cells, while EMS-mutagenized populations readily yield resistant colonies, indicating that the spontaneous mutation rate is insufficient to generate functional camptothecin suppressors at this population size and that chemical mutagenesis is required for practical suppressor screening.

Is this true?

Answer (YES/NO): NO